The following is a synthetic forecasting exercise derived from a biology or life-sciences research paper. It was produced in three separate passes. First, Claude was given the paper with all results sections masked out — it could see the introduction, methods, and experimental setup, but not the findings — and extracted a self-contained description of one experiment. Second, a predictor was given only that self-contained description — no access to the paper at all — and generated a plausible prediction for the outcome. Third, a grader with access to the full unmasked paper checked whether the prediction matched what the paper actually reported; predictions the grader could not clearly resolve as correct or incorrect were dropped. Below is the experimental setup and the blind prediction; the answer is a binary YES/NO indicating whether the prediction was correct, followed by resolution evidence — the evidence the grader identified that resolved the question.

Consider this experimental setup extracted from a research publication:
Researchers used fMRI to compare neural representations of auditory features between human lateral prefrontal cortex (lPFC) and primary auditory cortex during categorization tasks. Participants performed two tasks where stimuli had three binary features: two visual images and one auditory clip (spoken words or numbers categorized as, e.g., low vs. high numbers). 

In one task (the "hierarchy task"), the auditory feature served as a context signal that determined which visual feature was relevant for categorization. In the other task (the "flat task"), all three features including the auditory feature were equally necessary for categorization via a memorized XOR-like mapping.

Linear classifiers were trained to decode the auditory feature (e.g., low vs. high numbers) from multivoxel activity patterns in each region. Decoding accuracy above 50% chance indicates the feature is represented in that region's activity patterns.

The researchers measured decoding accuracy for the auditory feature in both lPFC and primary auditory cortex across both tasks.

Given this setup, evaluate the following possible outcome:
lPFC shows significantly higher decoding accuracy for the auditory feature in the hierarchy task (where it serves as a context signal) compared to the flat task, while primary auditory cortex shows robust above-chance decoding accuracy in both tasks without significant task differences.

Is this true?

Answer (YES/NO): NO